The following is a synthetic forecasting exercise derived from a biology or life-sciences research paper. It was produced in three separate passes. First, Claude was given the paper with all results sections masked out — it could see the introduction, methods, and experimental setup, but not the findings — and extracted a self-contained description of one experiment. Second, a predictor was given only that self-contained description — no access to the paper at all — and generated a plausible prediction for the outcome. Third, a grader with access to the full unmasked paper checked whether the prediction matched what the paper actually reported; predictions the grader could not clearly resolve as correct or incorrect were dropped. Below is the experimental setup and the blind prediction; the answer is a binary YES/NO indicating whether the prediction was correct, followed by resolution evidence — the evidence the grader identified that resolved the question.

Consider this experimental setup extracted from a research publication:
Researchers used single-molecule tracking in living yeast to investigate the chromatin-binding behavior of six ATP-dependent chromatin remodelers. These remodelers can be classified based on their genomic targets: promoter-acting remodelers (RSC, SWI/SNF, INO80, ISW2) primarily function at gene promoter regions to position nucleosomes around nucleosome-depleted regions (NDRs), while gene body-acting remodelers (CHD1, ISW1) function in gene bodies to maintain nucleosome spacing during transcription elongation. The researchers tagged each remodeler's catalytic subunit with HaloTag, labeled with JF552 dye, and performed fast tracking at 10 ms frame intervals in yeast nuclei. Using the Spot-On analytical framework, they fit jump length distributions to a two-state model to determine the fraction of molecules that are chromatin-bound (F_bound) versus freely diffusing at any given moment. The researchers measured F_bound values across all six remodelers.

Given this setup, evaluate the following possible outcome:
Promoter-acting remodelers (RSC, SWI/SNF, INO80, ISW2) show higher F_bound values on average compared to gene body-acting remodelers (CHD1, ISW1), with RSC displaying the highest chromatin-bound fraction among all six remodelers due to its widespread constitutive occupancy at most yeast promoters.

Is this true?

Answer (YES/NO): NO